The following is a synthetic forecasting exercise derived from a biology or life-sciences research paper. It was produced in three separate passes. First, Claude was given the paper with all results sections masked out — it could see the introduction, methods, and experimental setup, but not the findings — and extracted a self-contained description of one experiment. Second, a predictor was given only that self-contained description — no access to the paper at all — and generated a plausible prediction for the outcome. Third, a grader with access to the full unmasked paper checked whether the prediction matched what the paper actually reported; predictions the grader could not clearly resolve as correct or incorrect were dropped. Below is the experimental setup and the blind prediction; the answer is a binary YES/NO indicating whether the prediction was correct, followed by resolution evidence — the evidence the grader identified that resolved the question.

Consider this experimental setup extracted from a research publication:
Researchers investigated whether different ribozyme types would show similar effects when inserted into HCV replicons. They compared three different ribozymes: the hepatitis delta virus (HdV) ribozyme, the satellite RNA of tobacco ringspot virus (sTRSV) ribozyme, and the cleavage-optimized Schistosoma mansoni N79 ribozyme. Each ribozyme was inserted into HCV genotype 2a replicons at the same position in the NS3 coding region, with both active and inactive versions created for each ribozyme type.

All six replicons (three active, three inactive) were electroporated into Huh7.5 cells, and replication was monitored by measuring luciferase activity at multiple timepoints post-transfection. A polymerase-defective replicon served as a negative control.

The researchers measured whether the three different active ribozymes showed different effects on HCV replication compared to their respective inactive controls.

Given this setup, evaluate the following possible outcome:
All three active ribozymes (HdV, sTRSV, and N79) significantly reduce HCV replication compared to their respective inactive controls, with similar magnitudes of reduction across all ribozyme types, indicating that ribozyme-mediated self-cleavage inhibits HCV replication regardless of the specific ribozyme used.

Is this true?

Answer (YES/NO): NO